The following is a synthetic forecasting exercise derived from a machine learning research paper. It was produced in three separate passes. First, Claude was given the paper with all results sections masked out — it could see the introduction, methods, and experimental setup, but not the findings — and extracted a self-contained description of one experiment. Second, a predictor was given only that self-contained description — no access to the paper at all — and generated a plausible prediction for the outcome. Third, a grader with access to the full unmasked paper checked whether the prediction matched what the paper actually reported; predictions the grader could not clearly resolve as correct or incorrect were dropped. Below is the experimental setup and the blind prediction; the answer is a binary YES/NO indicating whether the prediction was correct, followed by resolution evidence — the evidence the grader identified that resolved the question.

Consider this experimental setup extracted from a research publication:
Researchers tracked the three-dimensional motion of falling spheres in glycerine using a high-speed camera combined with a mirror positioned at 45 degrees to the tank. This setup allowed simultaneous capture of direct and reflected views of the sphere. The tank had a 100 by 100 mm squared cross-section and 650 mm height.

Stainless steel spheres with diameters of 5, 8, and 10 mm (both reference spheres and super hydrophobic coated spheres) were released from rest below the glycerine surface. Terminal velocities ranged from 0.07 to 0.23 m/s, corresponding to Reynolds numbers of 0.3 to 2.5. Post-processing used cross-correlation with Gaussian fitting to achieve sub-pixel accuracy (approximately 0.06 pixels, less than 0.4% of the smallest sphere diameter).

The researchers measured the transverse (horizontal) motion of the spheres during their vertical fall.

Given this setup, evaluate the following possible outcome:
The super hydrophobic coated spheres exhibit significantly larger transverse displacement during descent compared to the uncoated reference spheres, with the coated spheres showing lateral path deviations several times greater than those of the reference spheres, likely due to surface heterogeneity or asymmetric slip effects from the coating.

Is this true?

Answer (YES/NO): NO